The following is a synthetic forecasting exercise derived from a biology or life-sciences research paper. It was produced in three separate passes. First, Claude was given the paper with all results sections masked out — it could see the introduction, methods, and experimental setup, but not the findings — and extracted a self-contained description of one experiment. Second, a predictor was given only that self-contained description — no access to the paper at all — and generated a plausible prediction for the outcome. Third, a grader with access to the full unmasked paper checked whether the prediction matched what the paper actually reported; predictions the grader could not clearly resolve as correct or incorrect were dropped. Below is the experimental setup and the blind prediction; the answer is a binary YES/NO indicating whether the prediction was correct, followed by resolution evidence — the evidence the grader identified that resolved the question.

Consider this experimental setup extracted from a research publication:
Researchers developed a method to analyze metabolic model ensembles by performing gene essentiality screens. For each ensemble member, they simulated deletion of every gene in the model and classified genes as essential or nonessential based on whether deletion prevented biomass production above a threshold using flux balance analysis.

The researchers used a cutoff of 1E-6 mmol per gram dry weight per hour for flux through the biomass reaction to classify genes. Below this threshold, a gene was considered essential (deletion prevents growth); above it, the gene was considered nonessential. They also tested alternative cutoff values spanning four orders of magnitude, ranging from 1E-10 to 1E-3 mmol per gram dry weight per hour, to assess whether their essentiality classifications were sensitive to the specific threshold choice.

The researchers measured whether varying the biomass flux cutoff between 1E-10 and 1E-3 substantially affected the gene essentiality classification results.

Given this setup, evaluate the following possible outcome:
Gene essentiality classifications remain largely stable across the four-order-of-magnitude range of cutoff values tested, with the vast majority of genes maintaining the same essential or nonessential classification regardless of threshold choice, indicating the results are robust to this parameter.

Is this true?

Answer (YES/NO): YES